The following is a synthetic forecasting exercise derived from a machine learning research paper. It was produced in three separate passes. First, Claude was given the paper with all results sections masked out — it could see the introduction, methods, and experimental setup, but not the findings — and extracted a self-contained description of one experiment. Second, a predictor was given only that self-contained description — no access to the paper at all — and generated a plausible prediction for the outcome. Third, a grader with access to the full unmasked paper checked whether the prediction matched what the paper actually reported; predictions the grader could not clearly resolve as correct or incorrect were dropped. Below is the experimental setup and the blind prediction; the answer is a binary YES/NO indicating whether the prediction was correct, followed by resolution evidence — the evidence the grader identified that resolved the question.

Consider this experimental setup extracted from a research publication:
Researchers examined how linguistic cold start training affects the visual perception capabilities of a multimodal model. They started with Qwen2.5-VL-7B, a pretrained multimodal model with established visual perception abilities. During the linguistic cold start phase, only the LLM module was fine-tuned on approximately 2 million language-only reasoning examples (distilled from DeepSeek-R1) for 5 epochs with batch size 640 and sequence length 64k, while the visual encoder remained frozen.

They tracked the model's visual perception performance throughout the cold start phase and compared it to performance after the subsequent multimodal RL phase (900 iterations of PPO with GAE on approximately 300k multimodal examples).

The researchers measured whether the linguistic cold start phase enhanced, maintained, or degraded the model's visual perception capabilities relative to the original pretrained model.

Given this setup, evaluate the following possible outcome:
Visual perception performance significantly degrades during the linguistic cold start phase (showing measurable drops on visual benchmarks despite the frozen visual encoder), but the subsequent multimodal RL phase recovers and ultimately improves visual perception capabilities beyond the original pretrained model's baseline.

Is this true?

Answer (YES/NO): NO